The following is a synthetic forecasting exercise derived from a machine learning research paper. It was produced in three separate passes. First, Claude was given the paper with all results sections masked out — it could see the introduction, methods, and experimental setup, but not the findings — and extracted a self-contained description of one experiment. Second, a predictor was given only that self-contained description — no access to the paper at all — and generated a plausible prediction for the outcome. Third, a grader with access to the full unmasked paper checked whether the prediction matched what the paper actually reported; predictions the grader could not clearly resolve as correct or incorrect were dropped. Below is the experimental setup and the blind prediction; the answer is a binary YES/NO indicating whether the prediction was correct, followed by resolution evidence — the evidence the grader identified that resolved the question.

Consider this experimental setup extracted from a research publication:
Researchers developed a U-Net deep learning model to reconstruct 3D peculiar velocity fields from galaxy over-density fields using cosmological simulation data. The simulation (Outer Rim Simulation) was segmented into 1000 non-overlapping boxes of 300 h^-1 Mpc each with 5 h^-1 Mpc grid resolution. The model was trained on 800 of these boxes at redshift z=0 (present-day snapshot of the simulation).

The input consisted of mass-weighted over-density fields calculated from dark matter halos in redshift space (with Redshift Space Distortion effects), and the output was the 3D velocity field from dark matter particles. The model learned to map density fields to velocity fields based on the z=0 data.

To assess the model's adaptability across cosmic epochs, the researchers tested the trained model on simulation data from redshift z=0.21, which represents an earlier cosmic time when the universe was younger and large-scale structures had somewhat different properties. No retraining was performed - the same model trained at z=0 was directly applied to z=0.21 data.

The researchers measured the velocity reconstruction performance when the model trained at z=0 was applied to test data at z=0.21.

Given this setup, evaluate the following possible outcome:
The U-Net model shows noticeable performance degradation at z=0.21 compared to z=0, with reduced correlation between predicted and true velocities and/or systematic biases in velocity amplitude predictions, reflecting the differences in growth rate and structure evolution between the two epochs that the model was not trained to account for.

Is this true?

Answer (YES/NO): YES